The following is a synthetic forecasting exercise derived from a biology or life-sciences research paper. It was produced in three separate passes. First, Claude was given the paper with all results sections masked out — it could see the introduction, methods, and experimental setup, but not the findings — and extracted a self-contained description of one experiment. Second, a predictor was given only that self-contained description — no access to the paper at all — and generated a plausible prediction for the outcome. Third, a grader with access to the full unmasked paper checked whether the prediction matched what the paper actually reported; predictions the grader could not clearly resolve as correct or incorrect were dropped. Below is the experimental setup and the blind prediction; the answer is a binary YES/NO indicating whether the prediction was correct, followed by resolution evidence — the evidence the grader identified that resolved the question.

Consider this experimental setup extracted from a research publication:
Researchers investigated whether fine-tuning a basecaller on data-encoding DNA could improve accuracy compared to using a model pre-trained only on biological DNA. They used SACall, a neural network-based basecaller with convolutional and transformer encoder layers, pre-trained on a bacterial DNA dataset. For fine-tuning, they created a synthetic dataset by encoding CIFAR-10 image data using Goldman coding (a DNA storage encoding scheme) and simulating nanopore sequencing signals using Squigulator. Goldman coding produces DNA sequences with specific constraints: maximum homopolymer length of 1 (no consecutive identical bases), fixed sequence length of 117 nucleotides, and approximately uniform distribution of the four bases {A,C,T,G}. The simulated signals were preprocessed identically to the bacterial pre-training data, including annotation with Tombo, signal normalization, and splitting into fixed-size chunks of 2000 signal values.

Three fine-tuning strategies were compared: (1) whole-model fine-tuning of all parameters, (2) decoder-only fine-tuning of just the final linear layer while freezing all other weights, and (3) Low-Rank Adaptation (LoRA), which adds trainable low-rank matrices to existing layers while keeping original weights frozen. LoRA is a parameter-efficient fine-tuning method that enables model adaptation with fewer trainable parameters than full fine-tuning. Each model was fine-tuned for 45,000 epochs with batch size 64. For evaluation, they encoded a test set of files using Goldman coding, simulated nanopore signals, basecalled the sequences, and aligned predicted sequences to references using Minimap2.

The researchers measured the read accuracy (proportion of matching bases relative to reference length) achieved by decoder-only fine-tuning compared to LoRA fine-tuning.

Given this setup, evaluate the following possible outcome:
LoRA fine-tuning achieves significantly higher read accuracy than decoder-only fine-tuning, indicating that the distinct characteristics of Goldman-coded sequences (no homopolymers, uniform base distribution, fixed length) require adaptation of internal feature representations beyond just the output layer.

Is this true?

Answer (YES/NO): YES